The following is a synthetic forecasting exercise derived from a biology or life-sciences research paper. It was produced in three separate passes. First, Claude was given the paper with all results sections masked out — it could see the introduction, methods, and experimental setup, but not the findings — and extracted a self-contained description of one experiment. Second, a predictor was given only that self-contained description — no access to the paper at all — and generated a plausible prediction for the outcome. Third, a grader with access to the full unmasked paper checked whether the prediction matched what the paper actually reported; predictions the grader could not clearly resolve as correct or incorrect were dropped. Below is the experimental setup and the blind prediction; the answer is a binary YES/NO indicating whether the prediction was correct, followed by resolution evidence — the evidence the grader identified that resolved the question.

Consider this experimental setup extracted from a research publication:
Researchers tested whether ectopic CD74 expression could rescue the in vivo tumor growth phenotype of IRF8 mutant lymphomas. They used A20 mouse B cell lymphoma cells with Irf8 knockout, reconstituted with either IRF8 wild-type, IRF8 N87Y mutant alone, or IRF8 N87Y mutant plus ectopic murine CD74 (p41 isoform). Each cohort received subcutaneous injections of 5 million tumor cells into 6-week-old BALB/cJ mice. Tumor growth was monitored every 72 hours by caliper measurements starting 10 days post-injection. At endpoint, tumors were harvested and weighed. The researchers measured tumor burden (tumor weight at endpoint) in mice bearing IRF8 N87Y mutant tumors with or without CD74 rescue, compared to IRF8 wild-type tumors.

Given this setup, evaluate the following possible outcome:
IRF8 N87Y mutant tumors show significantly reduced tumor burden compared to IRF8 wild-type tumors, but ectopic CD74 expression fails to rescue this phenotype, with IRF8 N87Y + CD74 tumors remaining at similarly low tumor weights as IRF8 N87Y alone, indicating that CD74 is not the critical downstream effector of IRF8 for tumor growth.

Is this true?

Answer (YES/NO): NO